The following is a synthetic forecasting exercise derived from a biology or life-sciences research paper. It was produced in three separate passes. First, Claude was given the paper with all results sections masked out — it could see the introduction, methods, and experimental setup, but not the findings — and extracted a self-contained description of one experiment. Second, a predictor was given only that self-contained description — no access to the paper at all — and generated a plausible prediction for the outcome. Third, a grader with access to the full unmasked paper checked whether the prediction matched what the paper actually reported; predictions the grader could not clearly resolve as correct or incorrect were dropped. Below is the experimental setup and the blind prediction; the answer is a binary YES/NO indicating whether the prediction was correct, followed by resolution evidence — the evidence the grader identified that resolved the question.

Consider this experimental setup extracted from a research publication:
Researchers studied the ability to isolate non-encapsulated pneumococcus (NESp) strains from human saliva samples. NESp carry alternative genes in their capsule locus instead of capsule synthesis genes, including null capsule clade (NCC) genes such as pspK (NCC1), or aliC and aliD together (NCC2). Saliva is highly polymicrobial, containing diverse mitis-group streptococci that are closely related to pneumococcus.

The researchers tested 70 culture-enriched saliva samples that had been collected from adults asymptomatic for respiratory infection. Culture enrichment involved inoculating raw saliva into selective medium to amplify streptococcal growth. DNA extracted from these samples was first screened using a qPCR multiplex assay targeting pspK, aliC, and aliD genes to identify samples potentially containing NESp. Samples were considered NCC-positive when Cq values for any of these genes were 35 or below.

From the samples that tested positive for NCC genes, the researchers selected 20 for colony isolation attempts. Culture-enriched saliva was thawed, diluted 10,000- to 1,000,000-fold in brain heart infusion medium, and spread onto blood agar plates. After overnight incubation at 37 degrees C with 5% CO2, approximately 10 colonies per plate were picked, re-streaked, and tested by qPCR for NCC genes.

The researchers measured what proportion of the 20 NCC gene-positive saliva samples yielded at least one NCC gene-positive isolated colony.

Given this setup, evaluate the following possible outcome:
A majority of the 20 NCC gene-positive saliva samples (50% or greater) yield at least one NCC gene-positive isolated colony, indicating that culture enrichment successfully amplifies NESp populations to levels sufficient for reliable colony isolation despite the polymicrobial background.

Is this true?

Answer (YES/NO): NO